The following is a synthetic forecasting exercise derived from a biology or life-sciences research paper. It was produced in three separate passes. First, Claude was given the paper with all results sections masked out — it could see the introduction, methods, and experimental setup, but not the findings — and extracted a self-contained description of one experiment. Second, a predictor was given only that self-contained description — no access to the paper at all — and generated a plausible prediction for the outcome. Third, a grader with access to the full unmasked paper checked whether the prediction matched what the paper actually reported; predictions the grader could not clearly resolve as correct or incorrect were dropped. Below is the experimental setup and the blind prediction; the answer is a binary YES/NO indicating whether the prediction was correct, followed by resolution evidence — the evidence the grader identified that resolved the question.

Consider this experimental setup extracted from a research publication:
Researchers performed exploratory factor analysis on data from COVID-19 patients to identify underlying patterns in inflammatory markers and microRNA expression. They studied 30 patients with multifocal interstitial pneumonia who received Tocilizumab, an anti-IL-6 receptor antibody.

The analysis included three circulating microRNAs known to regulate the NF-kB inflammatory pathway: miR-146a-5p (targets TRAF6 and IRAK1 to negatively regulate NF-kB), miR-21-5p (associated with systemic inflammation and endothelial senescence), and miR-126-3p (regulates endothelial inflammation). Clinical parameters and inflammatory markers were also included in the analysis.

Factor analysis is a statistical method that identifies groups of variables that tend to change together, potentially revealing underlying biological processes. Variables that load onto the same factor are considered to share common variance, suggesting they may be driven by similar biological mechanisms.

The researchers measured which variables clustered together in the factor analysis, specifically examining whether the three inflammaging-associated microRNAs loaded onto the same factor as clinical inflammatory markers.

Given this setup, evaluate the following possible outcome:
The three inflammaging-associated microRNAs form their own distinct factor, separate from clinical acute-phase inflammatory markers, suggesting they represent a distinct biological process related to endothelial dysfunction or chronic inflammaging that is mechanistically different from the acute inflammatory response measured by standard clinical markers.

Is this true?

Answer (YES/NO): NO